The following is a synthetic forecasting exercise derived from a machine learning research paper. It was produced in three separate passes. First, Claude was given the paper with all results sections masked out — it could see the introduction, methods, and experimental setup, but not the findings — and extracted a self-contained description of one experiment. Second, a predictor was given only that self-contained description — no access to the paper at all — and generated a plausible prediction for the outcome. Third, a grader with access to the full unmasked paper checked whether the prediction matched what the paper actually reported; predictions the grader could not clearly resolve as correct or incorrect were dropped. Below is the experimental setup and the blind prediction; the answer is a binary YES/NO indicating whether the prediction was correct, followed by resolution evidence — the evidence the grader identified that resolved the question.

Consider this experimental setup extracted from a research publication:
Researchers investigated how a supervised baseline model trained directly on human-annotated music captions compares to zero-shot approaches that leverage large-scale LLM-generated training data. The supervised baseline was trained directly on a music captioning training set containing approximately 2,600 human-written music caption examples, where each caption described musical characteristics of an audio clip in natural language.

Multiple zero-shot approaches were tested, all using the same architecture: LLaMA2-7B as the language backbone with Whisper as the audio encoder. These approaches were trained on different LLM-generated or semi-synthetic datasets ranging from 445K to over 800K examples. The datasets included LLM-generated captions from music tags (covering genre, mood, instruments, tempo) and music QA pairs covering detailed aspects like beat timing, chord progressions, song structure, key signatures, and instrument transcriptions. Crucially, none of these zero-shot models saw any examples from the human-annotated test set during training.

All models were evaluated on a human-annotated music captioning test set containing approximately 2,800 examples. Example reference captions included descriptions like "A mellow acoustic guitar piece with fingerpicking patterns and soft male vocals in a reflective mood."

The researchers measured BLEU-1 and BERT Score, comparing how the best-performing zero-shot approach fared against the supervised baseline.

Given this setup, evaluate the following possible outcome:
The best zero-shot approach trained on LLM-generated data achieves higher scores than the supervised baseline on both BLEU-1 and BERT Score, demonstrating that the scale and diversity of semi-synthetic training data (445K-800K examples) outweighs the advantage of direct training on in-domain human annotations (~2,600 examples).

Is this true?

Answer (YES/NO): NO